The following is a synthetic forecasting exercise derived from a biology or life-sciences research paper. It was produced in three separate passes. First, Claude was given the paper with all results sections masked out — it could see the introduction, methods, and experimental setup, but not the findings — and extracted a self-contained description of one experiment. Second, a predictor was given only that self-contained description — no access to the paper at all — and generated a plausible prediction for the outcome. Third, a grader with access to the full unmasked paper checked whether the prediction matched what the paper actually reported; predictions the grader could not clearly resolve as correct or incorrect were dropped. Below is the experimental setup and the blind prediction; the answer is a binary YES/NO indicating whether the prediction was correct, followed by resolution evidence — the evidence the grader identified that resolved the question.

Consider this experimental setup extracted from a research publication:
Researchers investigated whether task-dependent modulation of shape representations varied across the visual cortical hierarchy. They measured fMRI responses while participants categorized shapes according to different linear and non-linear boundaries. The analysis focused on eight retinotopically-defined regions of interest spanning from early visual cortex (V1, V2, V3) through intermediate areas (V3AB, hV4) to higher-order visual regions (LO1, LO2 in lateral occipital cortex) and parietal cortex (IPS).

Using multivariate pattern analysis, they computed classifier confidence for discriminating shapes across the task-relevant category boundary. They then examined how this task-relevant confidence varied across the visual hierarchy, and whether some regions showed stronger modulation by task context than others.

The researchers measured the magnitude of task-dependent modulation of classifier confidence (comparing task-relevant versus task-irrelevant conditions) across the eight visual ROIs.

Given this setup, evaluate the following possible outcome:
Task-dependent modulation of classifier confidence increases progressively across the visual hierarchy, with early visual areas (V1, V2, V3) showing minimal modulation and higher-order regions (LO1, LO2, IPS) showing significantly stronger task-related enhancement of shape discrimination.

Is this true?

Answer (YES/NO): NO